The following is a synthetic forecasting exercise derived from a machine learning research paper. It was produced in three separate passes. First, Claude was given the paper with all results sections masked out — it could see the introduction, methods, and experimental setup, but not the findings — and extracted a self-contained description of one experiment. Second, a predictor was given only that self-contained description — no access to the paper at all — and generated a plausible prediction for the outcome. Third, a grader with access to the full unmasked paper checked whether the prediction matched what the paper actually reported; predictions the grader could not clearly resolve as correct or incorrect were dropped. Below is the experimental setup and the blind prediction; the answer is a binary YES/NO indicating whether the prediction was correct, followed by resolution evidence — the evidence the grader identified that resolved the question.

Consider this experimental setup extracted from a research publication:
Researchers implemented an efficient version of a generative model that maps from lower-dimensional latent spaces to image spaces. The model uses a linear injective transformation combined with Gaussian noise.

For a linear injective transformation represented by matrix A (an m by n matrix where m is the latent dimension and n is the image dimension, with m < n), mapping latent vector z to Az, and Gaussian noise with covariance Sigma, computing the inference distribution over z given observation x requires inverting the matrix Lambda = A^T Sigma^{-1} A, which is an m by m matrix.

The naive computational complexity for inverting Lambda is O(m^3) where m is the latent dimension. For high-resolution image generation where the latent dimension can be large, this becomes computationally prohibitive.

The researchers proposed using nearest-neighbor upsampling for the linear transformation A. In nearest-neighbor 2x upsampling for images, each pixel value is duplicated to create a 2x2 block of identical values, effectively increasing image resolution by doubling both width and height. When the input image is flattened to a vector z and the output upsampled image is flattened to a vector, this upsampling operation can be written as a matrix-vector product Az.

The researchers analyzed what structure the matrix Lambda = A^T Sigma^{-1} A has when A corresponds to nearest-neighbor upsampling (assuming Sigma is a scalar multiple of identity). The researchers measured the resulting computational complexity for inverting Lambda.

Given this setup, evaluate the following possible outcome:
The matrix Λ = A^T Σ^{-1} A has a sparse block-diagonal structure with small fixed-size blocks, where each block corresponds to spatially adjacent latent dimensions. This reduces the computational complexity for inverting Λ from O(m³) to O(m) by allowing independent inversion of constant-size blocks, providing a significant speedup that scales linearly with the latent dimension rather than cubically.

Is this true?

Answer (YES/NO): YES